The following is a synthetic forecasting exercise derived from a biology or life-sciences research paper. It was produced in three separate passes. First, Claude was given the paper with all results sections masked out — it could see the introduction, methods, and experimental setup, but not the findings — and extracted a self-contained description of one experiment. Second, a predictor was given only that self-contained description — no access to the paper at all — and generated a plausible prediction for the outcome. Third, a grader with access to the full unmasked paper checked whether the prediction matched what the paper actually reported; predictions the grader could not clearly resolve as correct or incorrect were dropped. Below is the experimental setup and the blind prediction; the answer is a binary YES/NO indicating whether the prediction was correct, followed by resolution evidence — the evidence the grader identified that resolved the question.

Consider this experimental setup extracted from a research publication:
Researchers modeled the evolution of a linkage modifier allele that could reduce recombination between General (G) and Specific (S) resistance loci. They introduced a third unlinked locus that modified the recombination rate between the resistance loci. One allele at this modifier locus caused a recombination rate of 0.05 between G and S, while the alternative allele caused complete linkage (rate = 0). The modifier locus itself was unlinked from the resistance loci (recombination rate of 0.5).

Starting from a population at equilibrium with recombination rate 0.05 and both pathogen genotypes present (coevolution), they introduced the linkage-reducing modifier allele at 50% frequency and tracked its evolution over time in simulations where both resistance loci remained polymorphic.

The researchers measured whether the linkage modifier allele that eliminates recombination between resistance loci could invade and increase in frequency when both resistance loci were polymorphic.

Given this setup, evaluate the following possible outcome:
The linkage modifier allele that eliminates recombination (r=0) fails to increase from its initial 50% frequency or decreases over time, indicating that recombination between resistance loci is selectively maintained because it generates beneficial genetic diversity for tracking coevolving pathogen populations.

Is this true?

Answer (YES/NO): NO